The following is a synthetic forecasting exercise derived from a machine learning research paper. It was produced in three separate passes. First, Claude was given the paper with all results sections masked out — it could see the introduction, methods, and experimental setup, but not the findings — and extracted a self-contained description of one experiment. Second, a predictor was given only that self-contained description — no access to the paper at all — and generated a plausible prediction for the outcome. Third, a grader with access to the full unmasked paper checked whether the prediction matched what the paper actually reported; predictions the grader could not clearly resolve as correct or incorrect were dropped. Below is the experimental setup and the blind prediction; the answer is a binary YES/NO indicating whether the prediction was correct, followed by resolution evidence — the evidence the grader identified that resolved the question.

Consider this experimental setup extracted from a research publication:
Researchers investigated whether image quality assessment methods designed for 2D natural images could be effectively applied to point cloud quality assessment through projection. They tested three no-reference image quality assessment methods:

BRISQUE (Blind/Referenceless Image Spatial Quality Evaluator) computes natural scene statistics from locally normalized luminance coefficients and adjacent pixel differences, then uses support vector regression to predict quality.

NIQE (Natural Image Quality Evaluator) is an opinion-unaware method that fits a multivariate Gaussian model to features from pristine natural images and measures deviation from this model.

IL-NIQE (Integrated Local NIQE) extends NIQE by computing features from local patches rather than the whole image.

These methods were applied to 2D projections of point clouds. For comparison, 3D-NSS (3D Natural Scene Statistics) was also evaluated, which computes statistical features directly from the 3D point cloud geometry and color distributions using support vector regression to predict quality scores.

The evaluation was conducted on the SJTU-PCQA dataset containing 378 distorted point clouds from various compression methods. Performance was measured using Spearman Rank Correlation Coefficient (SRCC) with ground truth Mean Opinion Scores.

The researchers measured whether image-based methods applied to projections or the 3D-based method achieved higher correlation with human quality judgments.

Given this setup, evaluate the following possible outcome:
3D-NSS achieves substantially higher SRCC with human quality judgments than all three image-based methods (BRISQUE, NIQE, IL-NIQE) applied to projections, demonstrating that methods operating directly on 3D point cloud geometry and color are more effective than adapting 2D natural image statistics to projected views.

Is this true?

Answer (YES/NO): YES